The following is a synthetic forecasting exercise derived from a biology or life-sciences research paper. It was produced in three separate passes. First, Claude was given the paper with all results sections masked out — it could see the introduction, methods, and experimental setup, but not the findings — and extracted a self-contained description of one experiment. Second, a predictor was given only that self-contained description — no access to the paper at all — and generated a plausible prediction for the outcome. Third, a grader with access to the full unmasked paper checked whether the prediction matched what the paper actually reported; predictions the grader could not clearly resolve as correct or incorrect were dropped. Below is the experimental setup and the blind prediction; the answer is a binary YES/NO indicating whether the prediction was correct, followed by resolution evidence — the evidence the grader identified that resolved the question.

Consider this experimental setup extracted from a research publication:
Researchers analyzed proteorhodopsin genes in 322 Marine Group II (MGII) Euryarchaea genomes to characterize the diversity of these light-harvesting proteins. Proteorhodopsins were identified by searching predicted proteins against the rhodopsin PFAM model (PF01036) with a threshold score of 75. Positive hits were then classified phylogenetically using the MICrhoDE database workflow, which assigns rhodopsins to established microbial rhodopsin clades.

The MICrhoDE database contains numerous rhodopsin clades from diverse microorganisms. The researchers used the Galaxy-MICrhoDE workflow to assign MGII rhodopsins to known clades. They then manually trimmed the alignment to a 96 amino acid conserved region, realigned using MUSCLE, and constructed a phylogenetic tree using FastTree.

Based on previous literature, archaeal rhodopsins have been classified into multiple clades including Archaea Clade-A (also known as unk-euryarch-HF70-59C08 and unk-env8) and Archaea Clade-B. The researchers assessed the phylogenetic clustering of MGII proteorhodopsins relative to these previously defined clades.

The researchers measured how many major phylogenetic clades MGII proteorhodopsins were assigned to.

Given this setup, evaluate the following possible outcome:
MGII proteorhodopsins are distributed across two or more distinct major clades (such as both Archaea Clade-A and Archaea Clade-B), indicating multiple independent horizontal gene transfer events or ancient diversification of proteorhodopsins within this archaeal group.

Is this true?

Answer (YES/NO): YES